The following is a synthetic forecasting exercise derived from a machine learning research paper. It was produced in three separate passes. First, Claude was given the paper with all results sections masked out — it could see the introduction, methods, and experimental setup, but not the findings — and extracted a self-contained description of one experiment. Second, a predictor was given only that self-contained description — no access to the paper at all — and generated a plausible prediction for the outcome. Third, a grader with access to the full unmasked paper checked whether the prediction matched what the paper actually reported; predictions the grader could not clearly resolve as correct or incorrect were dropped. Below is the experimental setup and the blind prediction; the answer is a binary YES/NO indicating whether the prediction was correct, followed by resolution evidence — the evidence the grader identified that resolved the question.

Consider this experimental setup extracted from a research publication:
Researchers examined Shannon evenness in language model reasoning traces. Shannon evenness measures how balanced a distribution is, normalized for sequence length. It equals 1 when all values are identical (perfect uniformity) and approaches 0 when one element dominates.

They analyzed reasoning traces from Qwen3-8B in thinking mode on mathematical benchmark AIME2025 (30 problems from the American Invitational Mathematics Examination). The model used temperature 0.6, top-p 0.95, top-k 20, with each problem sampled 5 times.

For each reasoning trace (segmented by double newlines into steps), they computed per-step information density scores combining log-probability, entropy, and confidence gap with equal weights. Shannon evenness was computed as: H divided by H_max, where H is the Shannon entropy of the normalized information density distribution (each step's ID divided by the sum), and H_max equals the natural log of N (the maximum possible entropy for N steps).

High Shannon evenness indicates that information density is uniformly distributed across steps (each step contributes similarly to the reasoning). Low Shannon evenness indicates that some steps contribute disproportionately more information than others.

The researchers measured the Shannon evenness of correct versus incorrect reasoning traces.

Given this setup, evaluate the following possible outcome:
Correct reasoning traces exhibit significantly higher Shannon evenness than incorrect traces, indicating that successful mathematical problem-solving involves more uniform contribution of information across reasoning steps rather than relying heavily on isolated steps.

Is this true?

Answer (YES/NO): NO